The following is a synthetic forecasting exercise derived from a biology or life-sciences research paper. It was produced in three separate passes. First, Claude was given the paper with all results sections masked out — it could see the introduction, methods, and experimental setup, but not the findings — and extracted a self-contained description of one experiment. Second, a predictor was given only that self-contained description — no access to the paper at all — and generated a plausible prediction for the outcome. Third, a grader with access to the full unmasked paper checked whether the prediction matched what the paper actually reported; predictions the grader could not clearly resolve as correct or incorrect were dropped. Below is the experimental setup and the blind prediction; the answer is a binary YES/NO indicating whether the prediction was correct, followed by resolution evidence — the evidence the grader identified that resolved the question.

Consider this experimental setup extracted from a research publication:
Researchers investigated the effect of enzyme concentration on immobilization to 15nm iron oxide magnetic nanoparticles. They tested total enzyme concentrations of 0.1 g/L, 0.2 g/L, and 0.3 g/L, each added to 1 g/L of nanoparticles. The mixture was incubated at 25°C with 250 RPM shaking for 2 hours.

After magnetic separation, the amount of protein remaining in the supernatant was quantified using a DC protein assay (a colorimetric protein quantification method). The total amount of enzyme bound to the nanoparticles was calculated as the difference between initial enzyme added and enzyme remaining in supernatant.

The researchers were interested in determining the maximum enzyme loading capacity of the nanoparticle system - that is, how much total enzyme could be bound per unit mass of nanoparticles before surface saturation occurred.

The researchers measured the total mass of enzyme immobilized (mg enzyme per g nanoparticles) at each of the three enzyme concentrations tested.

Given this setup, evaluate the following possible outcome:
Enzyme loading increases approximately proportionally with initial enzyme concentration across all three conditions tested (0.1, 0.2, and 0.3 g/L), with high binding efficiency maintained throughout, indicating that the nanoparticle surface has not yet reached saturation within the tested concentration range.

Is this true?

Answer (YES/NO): NO